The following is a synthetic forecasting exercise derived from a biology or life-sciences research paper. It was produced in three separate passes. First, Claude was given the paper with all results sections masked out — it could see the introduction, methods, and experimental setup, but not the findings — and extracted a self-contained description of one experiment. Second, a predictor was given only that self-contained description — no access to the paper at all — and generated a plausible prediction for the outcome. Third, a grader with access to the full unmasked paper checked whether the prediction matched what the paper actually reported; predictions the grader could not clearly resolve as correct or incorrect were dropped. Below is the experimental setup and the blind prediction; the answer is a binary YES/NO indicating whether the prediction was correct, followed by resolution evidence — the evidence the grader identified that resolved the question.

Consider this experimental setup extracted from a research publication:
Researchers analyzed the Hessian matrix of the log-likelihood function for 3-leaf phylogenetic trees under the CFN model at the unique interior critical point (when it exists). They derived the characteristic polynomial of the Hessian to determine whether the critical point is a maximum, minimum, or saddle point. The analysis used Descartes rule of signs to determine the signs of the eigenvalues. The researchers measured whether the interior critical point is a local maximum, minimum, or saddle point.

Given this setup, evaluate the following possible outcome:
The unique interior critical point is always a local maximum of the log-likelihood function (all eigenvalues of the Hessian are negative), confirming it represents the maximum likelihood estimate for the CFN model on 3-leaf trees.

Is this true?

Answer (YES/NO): YES